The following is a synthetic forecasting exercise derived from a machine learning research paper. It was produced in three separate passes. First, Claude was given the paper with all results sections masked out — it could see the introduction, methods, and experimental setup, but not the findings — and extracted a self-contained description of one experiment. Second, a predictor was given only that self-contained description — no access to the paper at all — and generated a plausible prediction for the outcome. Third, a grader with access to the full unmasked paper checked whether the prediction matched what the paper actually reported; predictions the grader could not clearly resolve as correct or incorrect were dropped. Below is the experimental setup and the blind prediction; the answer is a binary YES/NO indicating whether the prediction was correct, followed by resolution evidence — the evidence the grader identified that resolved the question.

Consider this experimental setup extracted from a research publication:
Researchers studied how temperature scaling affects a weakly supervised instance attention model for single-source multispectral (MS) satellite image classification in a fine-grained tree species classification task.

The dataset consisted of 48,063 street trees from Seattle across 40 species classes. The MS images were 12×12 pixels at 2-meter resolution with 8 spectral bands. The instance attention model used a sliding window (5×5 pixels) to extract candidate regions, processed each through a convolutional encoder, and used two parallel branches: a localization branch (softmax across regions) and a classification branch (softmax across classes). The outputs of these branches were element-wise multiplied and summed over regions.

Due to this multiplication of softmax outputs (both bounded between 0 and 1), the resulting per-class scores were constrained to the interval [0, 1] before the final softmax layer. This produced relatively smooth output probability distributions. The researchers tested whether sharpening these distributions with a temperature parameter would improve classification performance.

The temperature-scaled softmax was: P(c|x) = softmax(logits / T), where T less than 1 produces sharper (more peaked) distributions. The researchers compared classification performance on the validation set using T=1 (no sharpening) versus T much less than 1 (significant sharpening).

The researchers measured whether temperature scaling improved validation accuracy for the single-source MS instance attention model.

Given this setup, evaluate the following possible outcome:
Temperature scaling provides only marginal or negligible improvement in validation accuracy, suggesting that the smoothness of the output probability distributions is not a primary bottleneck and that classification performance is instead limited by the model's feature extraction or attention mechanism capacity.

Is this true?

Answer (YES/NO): NO